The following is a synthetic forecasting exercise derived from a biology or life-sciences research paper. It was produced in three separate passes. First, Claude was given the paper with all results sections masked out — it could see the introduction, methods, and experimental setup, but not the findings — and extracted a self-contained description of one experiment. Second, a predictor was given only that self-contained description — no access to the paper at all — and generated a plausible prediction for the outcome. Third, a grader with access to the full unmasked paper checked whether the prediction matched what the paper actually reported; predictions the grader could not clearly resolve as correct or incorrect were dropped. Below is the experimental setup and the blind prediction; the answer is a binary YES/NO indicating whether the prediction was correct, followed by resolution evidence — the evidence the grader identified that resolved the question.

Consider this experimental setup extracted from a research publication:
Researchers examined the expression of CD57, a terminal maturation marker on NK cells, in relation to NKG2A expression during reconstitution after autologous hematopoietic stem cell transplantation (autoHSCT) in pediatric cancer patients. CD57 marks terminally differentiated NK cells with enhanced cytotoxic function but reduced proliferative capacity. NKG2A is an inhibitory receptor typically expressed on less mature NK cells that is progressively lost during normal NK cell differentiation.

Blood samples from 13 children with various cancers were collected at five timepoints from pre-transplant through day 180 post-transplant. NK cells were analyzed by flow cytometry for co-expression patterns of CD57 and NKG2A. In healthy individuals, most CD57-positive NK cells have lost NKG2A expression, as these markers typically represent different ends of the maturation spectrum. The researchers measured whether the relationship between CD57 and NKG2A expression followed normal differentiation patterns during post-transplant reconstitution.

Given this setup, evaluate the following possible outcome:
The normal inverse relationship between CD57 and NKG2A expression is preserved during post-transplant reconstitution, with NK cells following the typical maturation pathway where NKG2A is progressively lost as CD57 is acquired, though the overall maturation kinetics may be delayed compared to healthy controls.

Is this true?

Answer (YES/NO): YES